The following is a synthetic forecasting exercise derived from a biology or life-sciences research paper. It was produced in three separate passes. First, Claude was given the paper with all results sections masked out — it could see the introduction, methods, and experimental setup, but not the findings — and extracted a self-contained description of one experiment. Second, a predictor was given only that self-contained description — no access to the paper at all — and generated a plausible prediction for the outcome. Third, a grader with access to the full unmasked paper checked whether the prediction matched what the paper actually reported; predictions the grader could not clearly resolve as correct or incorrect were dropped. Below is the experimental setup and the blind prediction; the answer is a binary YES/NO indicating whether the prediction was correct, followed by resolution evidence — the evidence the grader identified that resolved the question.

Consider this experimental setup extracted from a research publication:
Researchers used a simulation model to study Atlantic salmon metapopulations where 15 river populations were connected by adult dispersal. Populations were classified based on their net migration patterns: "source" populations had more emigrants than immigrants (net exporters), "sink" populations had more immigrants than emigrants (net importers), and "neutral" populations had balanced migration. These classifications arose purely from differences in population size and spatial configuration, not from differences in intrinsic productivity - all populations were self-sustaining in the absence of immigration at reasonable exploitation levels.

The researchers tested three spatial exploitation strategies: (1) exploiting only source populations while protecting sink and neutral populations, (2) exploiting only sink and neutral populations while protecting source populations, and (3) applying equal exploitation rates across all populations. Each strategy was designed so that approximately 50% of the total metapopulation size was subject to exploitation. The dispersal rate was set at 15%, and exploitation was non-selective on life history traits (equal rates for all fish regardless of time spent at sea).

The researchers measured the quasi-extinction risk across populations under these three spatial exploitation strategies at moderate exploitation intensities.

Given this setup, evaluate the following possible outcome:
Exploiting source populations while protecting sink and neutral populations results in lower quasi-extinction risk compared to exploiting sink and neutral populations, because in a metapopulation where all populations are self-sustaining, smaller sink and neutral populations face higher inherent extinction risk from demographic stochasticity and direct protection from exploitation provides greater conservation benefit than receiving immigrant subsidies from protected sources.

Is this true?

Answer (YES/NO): NO